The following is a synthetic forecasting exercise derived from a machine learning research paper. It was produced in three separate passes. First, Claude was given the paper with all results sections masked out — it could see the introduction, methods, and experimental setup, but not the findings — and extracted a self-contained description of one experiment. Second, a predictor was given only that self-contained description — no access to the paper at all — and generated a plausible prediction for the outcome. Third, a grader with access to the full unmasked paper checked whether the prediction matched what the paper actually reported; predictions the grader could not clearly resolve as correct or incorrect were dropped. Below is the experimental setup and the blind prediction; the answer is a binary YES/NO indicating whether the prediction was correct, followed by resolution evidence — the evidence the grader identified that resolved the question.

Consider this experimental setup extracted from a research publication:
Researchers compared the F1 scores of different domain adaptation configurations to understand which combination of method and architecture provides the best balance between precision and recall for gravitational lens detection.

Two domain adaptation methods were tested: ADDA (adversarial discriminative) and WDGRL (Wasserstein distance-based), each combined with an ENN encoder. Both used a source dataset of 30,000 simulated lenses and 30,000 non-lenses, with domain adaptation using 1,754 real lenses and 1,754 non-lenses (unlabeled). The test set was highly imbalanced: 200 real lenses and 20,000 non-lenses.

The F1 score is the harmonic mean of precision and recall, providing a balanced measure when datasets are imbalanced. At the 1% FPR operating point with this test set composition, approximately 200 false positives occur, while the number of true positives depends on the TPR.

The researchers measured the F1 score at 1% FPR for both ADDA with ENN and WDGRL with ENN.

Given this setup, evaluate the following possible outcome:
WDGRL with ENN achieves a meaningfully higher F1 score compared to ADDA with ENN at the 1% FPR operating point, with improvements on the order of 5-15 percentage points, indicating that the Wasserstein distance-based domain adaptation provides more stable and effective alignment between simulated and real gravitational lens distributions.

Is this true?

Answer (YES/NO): NO